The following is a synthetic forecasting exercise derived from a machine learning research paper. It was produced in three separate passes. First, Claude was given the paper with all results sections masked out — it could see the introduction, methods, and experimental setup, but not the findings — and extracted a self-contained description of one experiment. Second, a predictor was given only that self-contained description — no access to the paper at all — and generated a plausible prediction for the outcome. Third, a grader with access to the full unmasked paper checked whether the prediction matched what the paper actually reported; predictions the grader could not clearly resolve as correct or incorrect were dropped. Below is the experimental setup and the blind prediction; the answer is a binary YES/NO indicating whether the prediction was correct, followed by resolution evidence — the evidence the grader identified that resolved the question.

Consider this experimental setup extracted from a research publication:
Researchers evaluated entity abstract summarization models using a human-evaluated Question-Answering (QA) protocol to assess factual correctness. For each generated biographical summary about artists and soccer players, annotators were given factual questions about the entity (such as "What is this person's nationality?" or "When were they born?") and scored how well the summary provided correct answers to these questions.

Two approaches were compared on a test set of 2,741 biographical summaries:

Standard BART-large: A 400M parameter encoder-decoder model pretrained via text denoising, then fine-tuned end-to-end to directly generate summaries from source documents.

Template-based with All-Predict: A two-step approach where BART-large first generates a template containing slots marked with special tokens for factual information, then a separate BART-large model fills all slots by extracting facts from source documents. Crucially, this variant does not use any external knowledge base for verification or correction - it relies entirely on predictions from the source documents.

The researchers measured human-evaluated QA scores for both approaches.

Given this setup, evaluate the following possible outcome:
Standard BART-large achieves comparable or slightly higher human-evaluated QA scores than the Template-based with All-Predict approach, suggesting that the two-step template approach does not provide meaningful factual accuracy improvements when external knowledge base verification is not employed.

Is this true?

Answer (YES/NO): NO